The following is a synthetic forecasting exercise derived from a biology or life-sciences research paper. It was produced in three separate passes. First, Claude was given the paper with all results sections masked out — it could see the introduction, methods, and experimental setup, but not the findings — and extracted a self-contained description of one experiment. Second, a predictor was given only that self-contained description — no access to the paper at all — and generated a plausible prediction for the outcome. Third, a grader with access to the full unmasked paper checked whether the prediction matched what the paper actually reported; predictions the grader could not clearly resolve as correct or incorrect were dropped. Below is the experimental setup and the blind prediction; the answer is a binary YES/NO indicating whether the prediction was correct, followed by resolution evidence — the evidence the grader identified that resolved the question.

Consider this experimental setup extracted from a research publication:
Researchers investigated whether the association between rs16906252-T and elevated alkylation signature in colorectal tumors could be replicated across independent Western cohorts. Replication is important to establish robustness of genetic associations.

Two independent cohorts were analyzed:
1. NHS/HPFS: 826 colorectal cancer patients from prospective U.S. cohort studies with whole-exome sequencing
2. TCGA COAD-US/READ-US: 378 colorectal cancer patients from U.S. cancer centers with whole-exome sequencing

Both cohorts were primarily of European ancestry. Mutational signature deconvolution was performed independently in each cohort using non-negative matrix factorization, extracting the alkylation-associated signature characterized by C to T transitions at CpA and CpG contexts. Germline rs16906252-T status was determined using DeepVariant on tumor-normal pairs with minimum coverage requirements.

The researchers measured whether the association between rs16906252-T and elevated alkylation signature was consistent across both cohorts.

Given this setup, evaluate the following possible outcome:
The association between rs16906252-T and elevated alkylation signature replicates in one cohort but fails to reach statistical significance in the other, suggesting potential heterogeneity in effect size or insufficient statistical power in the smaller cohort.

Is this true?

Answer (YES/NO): NO